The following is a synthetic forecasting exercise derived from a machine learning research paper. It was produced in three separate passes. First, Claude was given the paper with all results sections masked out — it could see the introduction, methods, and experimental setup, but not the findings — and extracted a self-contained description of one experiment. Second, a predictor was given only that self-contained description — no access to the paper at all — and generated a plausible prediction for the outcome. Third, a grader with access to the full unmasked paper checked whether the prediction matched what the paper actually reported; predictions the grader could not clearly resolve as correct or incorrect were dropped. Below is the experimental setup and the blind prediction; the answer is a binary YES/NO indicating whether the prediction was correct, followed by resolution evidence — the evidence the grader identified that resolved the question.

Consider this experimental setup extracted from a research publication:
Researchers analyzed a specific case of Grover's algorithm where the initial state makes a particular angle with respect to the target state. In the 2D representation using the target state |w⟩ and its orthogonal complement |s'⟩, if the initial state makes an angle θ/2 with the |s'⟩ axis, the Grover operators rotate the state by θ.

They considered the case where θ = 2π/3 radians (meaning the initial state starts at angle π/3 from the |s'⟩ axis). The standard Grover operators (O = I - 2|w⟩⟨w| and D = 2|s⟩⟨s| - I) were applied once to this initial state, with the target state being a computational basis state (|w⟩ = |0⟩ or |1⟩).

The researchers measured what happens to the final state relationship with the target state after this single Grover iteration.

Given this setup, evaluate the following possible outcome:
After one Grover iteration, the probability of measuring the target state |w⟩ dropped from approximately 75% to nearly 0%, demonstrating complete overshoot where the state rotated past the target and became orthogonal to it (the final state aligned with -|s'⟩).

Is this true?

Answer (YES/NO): YES